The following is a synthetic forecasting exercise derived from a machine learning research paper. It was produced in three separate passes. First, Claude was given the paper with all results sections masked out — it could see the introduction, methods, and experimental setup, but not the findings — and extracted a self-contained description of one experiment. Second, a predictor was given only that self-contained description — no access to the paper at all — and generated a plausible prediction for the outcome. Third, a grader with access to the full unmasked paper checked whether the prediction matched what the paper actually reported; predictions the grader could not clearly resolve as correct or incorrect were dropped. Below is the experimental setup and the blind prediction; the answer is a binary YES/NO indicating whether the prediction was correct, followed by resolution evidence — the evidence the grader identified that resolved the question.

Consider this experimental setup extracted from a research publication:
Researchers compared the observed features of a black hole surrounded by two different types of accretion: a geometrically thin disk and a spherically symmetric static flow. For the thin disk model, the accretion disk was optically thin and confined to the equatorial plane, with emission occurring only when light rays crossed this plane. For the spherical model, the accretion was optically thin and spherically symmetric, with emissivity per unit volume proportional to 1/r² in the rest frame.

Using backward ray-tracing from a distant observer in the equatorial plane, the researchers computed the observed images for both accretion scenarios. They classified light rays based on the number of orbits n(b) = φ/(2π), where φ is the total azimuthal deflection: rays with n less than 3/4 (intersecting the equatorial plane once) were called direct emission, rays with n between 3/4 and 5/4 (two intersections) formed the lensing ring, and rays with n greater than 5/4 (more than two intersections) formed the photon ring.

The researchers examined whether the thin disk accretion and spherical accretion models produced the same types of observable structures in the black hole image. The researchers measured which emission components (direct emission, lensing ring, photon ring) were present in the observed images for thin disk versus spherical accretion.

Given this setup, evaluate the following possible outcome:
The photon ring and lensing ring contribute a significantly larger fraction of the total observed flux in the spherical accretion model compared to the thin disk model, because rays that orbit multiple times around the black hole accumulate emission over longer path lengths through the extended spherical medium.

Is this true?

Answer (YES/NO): NO